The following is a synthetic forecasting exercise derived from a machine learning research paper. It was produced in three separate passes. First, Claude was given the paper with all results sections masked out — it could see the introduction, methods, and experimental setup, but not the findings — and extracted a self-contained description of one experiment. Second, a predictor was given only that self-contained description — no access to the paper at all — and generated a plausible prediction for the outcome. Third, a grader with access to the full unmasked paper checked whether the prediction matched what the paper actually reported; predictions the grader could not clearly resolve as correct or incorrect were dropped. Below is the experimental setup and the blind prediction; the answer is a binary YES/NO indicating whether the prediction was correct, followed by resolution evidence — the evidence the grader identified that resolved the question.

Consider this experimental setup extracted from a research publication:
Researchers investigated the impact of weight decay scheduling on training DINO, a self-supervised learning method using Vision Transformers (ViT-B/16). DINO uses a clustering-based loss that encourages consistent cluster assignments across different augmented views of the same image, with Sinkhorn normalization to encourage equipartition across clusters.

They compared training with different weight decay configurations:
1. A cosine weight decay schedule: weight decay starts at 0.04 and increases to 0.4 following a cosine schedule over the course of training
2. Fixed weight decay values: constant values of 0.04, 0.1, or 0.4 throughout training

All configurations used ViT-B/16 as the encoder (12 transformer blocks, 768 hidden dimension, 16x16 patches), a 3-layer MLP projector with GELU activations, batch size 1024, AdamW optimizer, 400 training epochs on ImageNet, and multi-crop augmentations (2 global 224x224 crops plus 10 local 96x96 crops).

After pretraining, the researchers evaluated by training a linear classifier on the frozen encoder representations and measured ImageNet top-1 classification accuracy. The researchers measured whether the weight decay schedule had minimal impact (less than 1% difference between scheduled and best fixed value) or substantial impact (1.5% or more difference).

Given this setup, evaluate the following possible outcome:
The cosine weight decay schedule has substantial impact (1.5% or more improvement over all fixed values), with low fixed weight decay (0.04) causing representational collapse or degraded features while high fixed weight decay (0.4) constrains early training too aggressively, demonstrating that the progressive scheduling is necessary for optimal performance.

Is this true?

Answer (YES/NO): NO